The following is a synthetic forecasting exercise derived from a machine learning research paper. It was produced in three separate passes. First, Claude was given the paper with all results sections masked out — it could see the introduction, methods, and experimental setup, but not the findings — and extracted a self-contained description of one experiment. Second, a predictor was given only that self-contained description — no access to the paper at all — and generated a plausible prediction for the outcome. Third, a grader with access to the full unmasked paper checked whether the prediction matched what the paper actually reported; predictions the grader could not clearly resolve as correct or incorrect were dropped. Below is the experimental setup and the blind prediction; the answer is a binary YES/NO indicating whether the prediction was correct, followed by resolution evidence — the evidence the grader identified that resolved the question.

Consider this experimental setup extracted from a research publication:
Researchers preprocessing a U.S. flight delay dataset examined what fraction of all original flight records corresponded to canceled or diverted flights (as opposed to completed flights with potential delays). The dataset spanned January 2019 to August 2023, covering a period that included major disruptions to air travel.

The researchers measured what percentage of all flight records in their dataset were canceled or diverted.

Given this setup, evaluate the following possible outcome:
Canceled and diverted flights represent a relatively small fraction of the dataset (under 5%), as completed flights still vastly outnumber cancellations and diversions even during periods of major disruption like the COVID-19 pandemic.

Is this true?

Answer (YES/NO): YES